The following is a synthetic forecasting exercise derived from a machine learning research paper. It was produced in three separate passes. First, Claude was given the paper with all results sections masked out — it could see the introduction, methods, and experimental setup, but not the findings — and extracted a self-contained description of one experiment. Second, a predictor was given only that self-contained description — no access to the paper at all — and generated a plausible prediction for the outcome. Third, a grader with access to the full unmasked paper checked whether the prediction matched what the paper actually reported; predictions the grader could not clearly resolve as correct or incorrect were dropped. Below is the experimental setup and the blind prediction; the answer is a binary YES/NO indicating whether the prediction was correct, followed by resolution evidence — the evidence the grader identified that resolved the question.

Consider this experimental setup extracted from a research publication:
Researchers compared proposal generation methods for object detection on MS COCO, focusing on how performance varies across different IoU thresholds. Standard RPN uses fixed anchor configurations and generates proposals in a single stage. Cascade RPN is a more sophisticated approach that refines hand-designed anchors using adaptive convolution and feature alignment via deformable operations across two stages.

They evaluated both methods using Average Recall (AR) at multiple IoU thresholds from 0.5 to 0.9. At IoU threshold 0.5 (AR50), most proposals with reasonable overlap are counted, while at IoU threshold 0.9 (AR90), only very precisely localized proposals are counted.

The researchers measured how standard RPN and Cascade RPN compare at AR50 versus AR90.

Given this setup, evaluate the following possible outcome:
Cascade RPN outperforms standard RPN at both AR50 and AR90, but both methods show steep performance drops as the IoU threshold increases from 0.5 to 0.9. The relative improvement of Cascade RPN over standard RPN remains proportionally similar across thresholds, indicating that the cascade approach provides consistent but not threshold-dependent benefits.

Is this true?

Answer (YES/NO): NO